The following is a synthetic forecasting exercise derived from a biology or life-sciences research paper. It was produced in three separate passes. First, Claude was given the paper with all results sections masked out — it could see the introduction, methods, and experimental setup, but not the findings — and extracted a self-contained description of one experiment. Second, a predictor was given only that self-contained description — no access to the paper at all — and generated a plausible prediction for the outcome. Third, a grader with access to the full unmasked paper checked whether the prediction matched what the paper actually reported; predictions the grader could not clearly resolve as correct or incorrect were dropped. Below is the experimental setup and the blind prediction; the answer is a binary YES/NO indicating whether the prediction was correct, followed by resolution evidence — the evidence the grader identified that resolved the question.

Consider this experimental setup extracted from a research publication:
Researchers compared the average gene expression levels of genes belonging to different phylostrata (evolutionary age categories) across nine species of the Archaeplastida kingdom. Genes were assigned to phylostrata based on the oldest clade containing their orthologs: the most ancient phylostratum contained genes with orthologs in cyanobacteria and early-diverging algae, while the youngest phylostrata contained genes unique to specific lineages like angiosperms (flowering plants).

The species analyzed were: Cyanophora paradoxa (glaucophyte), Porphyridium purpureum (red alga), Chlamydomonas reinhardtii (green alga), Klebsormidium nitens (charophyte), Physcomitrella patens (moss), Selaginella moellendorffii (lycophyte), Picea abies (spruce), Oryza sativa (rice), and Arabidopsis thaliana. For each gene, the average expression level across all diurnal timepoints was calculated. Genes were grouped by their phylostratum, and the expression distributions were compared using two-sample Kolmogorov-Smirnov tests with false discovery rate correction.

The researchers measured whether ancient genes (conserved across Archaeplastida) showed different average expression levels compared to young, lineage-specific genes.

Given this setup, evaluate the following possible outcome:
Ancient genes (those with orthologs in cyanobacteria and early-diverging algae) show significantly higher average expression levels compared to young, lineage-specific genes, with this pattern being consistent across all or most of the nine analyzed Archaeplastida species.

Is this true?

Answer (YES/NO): YES